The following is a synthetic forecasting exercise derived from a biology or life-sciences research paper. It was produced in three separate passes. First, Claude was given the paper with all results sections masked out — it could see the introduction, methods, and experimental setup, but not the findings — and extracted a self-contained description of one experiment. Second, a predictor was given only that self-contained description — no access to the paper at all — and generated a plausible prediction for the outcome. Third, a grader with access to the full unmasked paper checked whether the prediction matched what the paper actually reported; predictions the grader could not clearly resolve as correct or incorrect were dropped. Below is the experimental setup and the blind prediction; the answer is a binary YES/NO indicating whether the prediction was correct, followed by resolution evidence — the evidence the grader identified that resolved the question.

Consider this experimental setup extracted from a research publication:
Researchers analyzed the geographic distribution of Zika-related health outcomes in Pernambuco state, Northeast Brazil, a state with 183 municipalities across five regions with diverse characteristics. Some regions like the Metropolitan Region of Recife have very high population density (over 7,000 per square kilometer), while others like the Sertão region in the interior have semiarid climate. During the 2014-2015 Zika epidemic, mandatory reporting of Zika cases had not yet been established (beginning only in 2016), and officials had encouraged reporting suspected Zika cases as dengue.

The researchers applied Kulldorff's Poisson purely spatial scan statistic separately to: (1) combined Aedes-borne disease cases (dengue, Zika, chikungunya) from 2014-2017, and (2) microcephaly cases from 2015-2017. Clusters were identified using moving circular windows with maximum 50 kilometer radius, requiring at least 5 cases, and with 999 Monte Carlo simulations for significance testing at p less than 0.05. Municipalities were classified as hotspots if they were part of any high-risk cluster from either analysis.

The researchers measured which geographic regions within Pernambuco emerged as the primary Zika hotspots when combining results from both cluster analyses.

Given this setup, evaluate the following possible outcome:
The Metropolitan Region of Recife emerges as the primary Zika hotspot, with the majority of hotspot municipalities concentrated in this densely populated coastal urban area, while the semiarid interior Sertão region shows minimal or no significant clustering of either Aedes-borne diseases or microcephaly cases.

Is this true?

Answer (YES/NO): NO